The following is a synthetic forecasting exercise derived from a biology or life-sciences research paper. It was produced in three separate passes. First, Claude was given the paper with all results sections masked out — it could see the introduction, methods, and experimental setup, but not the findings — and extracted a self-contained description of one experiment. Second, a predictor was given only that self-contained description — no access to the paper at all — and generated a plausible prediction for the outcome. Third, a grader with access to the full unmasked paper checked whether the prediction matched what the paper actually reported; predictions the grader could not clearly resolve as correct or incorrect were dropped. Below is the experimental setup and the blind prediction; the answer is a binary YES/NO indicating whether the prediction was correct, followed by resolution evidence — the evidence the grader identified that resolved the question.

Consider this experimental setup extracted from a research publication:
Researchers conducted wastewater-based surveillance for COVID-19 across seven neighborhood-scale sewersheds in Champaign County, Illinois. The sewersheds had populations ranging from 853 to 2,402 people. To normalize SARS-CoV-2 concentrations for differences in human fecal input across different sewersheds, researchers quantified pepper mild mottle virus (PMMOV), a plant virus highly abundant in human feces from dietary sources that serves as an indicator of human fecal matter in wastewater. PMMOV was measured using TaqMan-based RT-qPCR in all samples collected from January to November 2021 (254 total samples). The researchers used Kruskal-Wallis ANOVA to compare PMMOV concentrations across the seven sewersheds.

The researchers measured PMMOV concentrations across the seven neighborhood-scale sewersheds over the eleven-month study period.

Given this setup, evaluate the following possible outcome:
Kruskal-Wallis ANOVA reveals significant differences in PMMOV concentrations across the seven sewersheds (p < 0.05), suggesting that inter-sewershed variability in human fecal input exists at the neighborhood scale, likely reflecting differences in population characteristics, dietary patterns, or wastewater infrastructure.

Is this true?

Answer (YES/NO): YES